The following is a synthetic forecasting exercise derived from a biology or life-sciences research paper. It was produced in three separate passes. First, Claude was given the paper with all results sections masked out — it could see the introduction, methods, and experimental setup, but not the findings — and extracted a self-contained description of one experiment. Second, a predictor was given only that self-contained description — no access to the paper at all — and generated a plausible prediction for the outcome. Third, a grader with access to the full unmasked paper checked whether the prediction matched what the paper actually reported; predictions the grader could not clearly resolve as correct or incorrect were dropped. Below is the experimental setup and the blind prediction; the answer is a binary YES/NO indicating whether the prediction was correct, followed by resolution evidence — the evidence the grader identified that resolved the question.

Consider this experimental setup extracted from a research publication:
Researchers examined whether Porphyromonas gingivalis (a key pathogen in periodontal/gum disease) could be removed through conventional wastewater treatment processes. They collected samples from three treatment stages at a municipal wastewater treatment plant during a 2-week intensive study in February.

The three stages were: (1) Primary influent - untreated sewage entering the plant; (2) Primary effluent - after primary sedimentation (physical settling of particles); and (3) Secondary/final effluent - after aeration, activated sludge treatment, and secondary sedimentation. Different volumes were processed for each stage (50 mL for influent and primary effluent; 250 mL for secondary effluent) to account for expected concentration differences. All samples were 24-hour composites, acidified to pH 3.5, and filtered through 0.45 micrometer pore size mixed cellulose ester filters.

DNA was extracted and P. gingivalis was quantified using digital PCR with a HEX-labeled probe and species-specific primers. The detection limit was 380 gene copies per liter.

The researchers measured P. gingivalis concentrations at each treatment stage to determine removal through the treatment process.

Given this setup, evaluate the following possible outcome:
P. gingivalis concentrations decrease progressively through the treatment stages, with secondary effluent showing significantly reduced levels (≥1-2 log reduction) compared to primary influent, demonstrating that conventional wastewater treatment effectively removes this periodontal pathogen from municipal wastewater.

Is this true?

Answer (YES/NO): NO